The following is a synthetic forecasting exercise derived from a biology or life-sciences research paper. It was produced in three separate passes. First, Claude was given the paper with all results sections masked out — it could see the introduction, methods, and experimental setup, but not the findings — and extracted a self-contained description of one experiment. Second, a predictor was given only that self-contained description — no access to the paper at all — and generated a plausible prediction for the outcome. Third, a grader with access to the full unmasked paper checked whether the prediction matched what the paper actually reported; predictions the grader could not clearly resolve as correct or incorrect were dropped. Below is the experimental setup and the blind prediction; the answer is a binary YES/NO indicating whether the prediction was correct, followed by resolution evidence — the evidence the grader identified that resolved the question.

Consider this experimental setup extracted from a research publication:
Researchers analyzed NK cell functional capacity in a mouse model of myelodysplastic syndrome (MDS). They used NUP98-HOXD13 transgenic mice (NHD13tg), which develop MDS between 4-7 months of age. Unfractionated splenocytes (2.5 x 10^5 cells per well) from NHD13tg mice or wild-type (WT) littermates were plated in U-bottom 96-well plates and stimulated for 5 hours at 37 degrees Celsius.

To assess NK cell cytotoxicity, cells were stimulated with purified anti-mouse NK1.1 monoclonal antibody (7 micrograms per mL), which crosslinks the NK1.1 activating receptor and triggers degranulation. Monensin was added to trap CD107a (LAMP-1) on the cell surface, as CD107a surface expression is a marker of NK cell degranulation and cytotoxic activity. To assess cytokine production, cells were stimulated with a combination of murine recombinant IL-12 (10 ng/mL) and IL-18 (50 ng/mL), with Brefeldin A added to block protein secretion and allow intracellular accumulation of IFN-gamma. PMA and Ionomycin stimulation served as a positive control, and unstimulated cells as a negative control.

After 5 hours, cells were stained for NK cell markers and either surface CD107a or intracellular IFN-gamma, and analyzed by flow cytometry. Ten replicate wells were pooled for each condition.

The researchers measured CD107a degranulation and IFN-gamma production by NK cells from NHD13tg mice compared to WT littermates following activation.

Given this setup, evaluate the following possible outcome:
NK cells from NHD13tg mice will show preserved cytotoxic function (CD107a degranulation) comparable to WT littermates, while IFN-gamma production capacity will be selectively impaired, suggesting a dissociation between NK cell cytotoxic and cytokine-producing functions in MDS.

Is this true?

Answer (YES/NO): NO